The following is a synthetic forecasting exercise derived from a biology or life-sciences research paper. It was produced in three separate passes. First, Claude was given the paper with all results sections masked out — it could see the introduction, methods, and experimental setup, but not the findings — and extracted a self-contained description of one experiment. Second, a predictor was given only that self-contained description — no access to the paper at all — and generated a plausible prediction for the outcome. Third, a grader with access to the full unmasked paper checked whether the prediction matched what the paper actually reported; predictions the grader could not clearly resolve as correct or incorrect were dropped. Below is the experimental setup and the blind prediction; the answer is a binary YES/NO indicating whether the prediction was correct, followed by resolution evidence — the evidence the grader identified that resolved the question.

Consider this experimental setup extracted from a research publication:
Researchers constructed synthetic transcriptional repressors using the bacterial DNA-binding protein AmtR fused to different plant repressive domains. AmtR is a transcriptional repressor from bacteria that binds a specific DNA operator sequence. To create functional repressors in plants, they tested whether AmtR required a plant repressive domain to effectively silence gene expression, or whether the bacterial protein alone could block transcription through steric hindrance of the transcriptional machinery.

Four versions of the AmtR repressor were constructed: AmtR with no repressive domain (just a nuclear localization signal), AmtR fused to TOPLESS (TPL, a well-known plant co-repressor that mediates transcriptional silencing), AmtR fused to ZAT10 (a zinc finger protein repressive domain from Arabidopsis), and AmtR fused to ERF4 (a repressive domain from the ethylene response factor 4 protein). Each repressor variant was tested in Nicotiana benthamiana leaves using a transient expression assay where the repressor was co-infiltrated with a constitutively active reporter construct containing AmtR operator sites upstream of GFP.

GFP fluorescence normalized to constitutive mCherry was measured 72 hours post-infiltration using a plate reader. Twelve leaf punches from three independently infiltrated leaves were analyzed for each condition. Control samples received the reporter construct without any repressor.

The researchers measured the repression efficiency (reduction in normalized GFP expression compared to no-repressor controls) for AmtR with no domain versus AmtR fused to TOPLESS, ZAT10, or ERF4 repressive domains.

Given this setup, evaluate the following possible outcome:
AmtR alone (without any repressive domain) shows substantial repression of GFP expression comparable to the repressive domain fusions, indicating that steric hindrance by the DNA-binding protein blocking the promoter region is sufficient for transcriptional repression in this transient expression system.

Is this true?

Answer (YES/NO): NO